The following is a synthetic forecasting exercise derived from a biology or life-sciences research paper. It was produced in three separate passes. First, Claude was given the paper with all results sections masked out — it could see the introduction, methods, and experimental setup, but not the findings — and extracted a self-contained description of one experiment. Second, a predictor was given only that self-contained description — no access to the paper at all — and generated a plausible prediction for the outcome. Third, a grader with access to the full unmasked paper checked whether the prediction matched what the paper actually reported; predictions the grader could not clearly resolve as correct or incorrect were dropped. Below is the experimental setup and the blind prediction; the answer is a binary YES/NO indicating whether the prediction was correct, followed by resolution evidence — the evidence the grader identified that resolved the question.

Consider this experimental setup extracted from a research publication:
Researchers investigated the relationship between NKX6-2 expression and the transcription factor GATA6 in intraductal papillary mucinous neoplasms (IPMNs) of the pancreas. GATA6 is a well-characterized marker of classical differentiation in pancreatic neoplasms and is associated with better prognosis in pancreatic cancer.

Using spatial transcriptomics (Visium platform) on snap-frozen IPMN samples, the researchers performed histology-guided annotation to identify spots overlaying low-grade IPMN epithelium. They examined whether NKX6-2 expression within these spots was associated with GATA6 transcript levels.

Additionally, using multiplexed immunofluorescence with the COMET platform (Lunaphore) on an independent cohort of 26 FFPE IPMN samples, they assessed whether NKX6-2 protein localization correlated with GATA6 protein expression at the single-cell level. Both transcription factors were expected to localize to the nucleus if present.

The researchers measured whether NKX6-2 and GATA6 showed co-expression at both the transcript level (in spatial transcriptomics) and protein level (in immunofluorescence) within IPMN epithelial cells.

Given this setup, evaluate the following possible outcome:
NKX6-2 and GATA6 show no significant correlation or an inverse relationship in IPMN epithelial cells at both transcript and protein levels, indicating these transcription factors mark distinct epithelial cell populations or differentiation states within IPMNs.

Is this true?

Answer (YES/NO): NO